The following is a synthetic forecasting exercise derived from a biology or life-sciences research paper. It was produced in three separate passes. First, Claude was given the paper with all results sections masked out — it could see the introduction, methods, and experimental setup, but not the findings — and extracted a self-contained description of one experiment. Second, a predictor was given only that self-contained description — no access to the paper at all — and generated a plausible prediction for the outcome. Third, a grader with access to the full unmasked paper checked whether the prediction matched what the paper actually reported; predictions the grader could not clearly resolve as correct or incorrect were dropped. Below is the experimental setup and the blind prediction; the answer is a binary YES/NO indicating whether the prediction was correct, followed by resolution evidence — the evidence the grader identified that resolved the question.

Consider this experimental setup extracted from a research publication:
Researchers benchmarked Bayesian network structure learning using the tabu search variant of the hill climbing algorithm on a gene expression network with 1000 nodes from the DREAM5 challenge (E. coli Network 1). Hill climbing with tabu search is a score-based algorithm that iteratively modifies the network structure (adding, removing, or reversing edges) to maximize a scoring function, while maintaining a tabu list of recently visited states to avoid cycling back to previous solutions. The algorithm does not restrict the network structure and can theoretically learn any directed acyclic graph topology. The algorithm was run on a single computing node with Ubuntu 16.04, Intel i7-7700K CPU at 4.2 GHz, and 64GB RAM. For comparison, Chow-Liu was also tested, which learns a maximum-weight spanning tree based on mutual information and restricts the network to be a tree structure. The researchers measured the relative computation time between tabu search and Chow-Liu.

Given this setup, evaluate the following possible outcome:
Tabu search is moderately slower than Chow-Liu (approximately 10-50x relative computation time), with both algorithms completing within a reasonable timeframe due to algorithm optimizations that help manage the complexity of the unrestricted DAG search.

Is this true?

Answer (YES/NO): NO